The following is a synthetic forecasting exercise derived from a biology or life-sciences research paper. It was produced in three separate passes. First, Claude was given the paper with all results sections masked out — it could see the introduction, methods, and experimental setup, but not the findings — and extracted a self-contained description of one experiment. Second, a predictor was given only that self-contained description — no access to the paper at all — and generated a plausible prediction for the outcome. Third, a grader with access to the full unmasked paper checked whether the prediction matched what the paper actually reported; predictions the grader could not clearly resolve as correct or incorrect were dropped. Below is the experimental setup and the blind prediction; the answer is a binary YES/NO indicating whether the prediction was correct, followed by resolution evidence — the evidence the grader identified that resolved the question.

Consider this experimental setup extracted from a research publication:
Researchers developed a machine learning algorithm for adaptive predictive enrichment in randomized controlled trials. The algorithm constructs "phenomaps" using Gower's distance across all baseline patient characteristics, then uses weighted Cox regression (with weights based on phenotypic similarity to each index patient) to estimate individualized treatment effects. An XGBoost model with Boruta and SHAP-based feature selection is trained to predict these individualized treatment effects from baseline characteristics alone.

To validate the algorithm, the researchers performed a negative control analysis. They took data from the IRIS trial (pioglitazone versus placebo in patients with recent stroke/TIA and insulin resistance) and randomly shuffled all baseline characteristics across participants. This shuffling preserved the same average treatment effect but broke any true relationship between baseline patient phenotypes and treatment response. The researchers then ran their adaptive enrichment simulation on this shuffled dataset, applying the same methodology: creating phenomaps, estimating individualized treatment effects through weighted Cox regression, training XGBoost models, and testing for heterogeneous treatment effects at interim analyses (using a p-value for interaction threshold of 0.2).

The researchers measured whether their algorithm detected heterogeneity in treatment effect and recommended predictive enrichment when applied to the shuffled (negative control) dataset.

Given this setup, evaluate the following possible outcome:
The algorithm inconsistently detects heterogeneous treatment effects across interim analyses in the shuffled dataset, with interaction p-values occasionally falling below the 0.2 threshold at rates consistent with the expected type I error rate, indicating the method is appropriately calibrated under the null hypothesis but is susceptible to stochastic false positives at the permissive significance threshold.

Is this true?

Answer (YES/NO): NO